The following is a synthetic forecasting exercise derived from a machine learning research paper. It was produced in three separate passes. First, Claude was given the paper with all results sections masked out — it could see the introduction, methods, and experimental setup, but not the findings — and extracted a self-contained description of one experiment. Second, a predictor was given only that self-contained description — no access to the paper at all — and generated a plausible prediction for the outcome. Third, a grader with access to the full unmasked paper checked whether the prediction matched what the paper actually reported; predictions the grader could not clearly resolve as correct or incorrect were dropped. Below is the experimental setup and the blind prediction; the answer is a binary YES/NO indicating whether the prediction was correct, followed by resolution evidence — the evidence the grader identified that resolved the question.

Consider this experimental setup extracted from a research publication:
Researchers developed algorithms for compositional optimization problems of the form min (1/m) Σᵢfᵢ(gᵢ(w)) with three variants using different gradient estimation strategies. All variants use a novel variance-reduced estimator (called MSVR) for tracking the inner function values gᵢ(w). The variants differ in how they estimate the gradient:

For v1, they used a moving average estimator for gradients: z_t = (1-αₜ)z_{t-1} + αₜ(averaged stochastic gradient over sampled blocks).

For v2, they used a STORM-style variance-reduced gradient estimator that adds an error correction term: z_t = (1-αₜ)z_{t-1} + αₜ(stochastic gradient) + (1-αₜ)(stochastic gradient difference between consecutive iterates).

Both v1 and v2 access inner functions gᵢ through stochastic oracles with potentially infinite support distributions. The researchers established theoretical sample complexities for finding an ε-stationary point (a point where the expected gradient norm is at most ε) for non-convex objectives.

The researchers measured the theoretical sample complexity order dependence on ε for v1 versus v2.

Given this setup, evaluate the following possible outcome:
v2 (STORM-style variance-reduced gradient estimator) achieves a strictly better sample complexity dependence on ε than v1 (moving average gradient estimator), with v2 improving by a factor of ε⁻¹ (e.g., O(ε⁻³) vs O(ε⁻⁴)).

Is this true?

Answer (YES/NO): YES